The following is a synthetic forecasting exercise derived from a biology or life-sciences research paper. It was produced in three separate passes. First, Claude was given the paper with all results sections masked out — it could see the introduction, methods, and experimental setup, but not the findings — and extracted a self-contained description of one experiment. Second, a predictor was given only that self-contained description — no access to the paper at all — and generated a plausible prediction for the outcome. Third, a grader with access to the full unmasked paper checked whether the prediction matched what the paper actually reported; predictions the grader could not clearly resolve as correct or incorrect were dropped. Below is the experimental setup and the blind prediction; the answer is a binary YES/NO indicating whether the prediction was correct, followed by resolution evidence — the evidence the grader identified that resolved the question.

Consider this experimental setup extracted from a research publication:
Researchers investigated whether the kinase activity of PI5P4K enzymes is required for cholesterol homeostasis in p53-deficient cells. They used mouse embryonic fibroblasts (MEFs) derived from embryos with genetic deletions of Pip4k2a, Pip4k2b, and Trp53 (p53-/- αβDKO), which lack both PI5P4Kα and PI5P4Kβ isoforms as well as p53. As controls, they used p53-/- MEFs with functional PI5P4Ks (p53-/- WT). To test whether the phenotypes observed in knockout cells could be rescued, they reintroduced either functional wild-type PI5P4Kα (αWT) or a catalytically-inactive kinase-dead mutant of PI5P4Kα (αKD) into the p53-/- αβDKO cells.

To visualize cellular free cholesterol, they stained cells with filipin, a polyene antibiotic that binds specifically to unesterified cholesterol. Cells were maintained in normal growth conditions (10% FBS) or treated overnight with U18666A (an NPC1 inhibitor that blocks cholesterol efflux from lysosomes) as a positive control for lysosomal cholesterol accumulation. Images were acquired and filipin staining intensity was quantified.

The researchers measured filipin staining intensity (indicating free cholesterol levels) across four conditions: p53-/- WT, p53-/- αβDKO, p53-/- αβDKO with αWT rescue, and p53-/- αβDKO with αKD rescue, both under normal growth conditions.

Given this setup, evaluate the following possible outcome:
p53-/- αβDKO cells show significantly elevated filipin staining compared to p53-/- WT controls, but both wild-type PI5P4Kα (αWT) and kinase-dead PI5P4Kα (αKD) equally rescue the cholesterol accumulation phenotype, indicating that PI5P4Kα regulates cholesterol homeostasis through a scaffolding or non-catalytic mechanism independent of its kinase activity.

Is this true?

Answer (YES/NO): NO